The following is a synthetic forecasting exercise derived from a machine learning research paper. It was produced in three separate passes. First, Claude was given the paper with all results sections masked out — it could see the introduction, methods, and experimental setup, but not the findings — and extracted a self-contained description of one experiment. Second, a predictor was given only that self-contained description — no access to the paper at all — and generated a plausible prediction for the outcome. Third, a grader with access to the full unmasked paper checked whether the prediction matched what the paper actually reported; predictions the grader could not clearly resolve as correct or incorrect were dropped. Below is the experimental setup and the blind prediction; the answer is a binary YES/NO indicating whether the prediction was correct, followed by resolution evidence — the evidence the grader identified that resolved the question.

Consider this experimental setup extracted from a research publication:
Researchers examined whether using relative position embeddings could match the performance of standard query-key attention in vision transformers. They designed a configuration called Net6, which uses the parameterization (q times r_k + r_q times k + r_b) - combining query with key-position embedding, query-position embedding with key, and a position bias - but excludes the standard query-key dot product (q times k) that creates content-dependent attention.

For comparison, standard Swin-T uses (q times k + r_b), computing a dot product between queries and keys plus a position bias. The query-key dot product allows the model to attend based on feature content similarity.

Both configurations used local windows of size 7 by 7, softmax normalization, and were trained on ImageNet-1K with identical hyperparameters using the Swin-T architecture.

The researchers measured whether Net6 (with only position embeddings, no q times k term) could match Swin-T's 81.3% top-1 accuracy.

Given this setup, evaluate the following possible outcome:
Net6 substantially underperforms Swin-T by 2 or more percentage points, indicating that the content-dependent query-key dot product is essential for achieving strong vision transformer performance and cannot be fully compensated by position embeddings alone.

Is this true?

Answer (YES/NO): NO